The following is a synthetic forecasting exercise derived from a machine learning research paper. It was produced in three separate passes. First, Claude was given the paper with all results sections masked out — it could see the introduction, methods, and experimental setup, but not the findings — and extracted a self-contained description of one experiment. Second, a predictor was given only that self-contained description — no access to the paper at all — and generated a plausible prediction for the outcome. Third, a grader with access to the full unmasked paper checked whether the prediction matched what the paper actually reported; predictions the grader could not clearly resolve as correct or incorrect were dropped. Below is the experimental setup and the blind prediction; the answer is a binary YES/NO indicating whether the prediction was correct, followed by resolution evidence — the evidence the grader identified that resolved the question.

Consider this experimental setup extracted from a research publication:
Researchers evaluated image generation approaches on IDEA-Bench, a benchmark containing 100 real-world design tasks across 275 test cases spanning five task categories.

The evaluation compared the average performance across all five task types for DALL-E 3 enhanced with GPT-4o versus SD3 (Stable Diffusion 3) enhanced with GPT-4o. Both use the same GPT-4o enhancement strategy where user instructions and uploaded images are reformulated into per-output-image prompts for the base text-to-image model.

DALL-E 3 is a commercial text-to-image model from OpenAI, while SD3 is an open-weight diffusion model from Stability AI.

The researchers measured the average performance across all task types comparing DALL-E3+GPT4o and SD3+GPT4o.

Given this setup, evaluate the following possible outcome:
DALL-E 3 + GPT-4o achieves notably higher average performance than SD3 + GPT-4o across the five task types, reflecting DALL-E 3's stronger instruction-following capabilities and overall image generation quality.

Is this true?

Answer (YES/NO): NO